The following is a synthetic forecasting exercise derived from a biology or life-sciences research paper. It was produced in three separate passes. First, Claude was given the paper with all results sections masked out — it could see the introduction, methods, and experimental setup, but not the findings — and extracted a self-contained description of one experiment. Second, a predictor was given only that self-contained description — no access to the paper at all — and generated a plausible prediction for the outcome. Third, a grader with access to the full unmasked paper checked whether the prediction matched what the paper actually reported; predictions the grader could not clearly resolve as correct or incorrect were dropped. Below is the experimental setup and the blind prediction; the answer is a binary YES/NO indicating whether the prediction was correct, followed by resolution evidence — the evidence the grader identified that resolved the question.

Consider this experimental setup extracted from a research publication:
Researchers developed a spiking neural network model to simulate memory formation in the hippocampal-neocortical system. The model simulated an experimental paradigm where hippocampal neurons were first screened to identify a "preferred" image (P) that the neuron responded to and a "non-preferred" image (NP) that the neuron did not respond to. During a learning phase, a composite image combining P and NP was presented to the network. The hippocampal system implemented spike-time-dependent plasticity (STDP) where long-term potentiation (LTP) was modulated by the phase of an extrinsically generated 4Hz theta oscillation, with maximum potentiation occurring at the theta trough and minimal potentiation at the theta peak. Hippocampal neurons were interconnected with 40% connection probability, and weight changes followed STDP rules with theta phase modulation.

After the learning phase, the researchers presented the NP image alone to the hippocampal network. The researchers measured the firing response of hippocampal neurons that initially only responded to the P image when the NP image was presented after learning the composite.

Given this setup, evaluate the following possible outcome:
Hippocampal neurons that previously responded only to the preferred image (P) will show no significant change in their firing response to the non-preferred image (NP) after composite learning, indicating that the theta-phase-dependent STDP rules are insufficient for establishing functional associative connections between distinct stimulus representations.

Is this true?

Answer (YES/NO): NO